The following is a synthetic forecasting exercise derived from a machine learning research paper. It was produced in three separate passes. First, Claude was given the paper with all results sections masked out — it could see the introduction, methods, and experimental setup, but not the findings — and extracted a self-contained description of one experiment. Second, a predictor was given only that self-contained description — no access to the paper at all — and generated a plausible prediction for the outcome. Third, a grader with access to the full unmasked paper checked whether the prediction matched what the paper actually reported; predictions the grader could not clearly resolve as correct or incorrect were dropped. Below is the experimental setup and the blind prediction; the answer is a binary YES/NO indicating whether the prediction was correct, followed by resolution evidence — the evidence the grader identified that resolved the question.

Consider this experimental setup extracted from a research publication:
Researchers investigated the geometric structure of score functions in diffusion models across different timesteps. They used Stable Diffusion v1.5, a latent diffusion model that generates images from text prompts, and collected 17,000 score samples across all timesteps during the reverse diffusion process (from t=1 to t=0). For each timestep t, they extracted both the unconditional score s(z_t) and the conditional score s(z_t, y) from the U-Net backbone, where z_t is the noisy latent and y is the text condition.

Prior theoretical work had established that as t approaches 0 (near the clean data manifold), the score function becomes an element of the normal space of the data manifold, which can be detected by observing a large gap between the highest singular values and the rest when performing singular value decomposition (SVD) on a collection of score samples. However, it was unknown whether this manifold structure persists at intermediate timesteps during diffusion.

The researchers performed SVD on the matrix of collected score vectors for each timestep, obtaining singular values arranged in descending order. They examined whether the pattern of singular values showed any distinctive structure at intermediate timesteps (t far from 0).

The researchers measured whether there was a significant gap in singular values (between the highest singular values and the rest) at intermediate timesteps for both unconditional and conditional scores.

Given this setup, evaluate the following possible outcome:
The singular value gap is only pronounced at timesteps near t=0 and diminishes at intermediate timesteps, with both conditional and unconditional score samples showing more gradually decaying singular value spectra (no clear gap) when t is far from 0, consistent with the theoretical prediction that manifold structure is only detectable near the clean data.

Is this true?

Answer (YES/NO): NO